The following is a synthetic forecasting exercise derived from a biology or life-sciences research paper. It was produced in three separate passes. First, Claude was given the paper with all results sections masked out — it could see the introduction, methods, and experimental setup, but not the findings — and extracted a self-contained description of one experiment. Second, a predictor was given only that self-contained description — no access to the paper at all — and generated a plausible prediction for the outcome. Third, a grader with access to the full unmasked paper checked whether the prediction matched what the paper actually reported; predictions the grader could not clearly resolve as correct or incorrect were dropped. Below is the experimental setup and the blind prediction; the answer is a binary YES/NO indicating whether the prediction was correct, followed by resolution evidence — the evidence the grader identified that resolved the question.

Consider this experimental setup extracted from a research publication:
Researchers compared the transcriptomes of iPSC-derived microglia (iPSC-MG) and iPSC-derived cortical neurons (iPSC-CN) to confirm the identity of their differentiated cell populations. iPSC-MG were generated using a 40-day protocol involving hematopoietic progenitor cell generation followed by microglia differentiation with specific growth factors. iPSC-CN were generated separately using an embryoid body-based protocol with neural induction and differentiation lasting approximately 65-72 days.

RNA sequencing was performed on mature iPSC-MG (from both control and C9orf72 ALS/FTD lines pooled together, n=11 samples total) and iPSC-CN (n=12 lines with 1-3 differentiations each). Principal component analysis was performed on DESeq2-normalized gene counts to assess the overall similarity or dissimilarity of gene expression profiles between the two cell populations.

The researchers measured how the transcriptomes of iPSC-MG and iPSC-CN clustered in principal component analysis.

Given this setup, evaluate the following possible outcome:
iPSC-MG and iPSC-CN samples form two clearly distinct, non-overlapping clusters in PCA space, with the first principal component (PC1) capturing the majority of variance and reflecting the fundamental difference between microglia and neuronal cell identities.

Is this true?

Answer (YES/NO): YES